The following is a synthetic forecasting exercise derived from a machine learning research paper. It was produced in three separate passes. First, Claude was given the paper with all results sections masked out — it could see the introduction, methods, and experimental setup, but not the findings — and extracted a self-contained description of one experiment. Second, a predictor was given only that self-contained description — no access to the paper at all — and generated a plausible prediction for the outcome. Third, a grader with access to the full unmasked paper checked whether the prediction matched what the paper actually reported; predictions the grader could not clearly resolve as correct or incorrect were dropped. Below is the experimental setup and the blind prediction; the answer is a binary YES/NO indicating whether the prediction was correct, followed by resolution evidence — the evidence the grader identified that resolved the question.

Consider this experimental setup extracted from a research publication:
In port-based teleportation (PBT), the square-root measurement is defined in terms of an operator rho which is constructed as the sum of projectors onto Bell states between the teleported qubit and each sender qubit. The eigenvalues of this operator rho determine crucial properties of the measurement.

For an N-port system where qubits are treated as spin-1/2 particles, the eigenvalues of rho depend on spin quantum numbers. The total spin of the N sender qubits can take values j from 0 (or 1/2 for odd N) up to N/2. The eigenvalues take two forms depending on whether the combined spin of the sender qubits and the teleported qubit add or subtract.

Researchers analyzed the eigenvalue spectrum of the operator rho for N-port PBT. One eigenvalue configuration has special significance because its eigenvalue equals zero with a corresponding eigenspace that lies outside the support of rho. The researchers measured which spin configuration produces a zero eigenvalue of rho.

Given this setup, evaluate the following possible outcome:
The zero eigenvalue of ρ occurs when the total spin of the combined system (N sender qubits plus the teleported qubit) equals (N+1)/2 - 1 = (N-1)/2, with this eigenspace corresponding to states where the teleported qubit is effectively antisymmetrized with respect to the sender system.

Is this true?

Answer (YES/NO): NO